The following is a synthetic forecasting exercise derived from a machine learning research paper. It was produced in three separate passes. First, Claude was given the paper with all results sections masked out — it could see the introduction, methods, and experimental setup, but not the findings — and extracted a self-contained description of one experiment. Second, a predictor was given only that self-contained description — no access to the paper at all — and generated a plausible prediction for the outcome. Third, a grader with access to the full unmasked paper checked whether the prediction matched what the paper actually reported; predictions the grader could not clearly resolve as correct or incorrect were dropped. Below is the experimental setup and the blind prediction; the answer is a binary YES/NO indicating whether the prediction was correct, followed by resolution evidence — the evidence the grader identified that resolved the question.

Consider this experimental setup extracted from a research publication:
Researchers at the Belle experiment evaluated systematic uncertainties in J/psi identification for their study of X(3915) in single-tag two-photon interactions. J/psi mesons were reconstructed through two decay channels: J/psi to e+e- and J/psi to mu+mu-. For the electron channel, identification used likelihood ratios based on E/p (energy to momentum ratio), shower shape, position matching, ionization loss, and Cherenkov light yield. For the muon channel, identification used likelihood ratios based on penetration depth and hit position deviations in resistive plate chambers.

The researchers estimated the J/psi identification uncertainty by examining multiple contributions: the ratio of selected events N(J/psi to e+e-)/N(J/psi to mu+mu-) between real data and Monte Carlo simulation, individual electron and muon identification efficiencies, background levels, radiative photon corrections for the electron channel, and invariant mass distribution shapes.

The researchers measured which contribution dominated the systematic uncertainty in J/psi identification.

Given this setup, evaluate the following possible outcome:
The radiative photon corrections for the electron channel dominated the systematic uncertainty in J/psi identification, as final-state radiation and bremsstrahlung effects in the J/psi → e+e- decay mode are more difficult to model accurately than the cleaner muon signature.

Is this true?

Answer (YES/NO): NO